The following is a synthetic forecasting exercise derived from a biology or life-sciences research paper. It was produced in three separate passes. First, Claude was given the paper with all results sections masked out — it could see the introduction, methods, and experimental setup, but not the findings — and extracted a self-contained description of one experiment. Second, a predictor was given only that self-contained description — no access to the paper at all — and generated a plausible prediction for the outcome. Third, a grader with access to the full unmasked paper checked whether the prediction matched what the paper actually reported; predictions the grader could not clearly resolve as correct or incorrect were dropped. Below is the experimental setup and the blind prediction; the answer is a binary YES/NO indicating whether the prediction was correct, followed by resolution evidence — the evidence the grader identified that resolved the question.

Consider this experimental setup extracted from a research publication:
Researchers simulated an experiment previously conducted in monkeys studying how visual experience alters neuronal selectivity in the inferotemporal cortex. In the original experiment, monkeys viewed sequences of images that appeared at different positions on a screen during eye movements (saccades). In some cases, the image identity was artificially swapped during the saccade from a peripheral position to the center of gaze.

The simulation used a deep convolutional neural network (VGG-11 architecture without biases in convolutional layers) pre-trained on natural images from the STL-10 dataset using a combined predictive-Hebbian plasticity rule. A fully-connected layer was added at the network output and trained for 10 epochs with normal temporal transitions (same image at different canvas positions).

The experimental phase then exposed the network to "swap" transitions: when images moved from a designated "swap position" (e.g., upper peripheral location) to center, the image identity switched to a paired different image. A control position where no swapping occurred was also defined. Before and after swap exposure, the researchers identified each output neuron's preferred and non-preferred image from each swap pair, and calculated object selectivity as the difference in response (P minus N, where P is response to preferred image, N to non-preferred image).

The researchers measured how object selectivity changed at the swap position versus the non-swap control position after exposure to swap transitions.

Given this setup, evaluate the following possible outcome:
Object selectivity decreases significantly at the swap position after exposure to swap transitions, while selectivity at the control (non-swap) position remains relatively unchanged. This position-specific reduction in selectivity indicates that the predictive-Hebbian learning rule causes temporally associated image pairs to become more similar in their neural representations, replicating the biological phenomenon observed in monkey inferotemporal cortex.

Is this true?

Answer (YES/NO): YES